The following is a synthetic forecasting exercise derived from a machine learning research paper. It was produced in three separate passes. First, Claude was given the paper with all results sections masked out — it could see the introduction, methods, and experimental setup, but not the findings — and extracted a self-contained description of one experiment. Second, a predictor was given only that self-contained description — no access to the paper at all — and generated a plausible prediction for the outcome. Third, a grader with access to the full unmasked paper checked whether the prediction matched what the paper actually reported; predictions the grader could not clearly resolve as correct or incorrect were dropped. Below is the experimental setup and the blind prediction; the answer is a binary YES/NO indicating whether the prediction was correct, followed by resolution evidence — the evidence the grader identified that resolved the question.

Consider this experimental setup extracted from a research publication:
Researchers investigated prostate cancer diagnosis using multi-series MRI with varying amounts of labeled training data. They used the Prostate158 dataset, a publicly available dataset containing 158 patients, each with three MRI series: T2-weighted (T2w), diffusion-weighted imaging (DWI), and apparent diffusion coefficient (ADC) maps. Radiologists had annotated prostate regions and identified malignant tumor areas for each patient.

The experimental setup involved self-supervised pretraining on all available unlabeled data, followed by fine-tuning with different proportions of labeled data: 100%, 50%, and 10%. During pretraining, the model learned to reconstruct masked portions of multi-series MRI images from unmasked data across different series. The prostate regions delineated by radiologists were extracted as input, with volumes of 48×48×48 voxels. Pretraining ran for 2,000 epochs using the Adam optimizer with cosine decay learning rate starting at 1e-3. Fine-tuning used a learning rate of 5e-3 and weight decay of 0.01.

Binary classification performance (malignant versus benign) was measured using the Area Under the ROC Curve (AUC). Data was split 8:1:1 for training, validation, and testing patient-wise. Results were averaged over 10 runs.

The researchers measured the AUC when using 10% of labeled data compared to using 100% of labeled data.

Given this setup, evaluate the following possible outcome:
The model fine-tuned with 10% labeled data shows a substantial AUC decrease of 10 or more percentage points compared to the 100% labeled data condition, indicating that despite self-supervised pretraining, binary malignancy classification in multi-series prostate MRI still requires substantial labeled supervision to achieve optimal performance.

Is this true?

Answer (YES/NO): NO